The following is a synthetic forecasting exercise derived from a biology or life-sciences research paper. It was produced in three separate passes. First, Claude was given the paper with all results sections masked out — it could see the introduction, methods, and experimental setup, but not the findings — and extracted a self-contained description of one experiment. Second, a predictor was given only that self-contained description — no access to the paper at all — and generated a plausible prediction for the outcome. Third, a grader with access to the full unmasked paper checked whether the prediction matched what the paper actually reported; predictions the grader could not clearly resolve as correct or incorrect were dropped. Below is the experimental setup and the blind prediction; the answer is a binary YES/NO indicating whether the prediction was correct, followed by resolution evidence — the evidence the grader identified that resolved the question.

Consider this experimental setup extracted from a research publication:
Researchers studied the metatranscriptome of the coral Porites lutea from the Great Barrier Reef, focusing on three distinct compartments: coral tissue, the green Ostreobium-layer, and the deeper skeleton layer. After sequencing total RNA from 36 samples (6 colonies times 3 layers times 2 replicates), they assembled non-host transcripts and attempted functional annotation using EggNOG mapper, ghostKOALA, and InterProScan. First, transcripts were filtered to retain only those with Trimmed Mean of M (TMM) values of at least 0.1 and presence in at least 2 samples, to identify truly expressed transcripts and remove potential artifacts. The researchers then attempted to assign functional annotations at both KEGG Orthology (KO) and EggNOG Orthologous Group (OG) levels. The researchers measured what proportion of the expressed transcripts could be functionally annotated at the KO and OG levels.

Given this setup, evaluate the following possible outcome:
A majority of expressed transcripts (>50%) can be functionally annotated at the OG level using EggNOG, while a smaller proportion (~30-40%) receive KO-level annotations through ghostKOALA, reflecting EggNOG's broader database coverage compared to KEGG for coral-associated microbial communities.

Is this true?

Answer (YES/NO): NO